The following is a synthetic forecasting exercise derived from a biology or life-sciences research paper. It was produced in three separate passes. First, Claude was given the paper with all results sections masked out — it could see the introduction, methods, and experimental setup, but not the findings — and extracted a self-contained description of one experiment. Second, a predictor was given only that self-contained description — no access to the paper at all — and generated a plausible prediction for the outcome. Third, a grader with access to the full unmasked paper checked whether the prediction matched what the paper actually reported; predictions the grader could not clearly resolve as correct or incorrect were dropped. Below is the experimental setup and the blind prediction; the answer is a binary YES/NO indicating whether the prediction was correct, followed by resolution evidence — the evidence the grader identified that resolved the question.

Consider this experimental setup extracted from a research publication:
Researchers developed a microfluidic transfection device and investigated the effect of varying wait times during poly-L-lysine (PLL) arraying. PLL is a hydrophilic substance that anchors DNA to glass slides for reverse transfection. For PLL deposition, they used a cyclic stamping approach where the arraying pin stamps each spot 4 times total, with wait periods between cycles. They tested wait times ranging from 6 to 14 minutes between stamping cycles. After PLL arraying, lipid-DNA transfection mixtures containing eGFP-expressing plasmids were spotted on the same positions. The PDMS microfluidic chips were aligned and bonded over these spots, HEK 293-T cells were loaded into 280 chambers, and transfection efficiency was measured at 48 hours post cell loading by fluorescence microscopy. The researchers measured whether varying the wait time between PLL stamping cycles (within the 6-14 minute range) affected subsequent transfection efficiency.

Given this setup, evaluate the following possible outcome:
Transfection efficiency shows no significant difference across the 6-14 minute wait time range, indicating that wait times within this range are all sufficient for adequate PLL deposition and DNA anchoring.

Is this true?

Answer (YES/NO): YES